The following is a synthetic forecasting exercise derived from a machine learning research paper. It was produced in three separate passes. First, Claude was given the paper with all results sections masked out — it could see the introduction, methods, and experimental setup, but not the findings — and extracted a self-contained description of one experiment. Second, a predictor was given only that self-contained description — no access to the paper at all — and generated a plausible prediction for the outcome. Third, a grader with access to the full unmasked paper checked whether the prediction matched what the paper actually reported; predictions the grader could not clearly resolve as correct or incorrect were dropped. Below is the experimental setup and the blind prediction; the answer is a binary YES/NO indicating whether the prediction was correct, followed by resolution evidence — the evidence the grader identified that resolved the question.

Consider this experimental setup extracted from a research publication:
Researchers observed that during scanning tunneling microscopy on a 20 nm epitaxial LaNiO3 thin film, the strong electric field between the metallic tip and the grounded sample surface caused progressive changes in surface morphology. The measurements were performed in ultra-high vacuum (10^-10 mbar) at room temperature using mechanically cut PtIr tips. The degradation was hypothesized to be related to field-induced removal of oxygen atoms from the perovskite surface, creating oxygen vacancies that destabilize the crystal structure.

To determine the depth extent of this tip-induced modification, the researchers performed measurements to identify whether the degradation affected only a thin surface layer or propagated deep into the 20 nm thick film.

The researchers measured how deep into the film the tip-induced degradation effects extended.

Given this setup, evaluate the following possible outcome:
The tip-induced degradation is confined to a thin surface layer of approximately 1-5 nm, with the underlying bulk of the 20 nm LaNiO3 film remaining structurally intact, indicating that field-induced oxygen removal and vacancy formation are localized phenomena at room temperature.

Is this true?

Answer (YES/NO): YES